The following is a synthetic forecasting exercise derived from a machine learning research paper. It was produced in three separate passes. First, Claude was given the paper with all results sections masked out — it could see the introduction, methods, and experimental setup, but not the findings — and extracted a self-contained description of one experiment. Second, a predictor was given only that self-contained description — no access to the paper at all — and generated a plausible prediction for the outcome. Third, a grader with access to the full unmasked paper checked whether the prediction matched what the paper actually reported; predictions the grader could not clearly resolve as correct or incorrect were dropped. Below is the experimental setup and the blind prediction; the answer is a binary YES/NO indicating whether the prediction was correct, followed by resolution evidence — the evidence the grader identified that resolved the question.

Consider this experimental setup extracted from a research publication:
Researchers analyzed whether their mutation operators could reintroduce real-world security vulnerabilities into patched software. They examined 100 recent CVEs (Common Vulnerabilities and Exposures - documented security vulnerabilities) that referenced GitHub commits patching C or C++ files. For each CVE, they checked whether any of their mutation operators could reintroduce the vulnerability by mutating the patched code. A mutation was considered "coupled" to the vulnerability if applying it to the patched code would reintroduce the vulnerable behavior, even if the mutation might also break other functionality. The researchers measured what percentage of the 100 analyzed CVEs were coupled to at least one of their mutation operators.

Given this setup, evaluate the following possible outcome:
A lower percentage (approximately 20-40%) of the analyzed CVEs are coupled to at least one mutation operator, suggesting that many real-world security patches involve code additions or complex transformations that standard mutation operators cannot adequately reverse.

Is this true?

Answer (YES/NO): NO